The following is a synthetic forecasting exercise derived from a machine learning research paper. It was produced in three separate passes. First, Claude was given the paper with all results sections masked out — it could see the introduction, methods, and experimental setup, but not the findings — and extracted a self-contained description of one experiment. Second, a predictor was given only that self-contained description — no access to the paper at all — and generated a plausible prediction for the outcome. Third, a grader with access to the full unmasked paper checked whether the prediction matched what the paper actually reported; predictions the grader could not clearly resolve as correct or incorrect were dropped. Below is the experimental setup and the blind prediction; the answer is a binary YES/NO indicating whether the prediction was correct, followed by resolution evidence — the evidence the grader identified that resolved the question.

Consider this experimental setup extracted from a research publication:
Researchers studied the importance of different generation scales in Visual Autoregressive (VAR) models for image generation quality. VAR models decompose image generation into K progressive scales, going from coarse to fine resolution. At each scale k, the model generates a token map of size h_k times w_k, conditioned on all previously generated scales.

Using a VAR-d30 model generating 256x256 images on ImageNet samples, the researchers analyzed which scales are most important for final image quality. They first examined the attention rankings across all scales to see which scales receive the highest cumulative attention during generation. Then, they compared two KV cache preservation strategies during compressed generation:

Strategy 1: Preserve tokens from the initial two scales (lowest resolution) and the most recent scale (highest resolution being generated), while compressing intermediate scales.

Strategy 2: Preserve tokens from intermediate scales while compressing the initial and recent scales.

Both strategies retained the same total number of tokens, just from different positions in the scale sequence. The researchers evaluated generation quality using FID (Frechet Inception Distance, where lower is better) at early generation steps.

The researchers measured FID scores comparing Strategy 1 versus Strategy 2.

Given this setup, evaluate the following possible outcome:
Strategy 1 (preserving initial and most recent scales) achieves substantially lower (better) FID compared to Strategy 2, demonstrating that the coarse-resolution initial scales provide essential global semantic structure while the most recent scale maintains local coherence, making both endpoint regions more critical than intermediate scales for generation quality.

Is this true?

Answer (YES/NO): YES